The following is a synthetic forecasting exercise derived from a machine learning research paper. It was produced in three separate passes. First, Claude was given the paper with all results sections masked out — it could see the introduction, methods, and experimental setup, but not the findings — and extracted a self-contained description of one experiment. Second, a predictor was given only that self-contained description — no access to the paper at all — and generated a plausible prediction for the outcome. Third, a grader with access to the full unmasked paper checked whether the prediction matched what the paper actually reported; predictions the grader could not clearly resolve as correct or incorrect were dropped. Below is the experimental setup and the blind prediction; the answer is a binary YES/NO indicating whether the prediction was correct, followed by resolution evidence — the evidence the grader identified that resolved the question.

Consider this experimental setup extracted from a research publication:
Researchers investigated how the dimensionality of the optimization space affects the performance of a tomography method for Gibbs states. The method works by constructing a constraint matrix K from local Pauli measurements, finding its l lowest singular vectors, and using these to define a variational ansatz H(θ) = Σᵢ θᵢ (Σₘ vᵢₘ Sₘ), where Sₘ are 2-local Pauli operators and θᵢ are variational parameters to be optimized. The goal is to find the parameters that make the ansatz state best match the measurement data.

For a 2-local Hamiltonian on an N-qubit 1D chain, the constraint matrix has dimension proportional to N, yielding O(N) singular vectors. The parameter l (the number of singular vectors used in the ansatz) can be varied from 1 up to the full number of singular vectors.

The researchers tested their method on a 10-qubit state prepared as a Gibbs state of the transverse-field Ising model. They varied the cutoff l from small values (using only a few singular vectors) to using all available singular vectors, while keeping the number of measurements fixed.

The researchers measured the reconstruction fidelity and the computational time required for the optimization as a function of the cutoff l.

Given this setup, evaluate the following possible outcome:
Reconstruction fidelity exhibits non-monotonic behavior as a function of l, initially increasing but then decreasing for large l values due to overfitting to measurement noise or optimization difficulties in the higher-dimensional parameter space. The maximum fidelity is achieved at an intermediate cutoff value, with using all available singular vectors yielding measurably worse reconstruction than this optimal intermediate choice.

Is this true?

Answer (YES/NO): NO